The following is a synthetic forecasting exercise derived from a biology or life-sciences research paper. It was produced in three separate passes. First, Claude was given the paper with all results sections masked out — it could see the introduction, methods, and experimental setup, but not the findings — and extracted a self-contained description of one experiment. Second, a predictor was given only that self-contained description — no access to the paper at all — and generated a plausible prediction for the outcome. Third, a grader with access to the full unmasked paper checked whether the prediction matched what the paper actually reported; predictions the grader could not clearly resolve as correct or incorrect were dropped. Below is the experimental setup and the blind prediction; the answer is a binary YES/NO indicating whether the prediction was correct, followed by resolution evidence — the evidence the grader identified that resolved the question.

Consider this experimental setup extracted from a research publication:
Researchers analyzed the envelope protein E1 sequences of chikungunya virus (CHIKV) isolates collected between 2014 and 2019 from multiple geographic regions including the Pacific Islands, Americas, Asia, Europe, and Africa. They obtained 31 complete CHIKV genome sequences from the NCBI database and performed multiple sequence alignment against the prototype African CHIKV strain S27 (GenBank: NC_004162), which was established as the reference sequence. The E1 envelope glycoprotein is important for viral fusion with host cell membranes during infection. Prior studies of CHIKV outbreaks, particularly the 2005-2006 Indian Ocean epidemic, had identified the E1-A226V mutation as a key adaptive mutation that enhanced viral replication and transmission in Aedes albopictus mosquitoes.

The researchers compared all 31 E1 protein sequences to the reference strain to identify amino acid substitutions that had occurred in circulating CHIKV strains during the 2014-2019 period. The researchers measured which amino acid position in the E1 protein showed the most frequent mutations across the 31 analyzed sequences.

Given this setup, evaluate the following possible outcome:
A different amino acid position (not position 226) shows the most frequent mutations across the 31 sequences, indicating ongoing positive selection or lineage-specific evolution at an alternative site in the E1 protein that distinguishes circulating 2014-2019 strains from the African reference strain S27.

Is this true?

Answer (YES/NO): YES